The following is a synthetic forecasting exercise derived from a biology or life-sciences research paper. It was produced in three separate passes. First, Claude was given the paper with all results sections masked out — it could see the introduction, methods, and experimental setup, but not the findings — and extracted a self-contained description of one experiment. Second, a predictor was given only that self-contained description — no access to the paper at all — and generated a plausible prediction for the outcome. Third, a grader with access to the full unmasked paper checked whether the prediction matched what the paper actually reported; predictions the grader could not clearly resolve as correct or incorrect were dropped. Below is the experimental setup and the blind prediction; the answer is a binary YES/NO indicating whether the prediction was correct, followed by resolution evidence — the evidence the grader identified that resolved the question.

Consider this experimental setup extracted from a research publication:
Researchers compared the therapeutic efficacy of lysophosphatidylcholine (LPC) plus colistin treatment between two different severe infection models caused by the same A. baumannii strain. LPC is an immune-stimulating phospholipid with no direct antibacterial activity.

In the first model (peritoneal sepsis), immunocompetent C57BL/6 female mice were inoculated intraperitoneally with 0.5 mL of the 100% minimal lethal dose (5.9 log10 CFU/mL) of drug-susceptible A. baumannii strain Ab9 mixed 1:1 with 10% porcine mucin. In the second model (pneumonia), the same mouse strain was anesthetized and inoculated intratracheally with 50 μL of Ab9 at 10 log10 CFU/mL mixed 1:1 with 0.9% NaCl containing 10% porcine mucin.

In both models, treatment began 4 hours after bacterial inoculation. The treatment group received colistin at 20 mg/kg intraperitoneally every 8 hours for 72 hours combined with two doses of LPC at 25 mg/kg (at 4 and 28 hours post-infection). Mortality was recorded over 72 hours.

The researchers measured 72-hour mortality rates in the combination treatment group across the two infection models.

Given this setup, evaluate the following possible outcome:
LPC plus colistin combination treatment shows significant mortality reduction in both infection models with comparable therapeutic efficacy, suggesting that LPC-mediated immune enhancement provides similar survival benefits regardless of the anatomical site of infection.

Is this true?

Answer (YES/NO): NO